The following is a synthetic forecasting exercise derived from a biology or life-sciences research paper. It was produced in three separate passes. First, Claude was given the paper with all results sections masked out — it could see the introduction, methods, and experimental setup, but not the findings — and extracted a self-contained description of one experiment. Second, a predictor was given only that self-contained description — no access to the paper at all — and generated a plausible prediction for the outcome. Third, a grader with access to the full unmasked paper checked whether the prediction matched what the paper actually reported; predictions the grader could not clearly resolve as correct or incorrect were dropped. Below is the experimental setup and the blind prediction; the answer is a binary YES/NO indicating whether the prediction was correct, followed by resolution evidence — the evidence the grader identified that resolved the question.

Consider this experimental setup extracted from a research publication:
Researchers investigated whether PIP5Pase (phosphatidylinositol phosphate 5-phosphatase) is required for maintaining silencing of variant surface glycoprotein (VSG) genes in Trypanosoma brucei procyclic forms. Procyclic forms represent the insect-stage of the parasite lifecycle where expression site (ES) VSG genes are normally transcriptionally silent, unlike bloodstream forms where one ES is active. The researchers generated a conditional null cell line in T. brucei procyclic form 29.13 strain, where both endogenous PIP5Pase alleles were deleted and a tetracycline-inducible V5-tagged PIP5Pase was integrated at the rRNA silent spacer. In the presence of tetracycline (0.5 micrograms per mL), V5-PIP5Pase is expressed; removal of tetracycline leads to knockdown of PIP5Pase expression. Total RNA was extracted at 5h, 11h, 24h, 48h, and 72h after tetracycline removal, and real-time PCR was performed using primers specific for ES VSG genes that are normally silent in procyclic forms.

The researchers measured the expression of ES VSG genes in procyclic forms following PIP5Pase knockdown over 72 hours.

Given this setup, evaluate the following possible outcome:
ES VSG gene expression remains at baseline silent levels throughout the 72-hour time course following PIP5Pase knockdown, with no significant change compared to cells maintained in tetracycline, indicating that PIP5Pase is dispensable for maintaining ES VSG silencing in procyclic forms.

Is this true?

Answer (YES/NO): NO